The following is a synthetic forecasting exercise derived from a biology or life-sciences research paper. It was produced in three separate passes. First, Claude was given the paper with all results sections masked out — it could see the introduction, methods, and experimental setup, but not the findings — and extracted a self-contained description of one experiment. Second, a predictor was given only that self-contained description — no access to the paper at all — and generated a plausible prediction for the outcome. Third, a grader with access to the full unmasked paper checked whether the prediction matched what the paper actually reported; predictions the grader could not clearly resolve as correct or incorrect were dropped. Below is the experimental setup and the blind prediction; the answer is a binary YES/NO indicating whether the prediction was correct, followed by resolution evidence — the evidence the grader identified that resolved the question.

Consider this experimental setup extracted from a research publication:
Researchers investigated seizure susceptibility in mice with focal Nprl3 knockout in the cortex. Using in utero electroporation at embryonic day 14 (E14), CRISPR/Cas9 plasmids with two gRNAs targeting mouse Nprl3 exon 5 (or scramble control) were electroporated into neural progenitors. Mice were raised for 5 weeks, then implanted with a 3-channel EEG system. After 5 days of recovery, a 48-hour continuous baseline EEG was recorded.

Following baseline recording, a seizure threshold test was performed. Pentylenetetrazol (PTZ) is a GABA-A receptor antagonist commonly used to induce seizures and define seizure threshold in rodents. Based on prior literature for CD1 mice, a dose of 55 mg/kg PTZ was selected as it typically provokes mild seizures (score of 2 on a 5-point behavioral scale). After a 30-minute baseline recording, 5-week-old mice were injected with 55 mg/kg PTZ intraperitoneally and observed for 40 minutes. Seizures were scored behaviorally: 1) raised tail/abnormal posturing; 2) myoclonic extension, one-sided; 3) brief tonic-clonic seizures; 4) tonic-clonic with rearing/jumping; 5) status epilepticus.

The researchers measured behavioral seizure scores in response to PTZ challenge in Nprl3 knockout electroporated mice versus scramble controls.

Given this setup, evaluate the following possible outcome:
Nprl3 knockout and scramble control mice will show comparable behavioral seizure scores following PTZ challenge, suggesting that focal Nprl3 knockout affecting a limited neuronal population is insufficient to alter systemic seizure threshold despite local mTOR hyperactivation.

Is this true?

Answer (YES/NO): NO